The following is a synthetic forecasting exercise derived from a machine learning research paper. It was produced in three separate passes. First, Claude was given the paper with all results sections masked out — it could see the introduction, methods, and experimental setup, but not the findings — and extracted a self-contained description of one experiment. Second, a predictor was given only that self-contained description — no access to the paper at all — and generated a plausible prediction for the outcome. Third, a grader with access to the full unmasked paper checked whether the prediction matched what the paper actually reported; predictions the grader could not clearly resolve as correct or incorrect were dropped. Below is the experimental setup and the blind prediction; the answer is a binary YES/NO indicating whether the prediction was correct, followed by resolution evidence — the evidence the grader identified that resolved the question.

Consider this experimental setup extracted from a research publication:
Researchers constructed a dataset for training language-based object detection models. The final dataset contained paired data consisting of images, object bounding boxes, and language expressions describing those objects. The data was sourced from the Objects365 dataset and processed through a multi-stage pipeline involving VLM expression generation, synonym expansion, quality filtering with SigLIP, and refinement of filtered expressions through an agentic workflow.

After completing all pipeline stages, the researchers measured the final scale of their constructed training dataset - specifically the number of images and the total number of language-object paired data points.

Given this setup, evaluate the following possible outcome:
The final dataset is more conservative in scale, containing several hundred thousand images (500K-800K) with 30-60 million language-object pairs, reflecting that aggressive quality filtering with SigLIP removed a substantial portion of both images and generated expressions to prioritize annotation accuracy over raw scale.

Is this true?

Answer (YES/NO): NO